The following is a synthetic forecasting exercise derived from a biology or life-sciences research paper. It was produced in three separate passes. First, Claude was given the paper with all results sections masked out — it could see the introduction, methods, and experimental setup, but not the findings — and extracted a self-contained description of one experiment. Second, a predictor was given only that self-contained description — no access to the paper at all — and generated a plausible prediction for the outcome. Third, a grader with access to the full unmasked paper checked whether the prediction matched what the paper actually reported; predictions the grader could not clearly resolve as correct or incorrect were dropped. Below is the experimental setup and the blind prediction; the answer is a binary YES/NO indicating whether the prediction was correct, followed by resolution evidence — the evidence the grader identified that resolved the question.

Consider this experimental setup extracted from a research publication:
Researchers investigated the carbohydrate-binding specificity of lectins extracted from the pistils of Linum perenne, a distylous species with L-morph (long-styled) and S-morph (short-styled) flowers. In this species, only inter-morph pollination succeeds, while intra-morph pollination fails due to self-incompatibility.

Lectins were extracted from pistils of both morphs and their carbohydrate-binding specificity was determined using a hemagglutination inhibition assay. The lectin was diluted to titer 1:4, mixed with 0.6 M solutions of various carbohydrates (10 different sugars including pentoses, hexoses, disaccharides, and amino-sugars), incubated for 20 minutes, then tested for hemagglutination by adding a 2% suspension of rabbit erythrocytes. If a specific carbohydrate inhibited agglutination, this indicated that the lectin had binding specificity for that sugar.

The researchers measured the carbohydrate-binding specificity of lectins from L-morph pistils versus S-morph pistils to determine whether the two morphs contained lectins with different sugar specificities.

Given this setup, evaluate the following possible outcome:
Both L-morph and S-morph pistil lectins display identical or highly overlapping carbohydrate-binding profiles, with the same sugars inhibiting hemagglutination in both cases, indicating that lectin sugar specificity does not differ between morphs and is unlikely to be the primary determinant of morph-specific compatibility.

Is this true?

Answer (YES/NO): NO